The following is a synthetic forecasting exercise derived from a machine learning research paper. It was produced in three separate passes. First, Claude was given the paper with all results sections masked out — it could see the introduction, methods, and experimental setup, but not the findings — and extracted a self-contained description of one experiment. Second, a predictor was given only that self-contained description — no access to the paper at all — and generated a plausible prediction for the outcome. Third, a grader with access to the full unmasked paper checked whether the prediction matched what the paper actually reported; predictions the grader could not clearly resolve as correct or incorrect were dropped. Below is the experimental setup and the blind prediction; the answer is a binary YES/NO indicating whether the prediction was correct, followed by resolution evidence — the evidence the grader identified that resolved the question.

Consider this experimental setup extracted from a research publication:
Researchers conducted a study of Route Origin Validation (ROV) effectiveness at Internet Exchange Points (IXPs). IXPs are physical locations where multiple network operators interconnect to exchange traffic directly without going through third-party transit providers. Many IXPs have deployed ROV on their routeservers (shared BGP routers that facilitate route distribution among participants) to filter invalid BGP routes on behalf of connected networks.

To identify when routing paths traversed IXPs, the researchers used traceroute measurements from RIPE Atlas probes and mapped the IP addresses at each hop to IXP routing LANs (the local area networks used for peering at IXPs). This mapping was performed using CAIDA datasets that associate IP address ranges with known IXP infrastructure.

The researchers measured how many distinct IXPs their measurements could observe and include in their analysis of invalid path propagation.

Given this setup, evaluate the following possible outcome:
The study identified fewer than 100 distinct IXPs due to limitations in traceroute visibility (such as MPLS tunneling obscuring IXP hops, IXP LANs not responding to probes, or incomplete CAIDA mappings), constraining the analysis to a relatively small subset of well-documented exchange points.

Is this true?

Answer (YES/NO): NO